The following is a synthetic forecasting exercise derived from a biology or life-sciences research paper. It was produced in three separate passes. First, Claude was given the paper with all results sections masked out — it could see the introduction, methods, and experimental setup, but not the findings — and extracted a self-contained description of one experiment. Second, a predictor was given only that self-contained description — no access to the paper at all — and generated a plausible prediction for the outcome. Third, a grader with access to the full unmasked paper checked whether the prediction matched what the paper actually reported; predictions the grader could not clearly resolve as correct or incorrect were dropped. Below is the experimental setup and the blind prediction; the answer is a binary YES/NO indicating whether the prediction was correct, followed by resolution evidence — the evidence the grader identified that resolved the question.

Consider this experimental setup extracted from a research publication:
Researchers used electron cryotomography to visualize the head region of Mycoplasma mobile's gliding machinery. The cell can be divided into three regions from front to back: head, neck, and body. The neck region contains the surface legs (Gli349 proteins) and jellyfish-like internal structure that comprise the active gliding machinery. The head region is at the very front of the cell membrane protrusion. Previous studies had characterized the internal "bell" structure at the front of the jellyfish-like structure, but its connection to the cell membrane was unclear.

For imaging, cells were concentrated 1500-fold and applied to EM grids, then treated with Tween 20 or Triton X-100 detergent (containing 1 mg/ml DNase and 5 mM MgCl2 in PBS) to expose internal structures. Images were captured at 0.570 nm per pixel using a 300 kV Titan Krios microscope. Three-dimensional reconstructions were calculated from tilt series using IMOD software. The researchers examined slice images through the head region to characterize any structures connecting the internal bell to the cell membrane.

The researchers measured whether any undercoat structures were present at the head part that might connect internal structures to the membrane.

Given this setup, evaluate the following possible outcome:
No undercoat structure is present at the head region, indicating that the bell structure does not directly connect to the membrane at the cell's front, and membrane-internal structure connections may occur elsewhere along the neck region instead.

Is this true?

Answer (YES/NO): NO